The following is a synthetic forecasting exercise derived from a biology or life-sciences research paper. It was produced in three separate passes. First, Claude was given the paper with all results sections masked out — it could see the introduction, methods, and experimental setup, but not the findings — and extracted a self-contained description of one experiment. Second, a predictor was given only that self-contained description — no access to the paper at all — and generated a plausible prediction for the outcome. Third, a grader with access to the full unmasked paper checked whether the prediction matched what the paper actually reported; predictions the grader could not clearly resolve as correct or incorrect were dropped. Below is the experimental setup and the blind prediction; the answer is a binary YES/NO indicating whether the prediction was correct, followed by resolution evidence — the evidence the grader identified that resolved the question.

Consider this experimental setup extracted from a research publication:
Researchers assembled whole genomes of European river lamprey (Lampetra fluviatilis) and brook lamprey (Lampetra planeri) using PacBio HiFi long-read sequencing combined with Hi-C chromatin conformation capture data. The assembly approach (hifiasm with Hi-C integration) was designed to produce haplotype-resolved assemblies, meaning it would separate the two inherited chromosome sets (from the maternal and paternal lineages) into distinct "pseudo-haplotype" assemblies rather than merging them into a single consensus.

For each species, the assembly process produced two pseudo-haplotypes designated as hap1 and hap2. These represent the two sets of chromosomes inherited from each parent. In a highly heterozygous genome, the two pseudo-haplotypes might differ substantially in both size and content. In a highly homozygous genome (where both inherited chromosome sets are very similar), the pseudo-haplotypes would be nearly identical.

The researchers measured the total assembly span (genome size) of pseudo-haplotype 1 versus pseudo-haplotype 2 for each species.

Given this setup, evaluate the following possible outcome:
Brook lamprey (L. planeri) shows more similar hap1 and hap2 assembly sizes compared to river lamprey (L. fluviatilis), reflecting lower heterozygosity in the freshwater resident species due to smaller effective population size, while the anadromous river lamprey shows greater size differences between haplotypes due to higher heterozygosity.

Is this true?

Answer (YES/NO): NO